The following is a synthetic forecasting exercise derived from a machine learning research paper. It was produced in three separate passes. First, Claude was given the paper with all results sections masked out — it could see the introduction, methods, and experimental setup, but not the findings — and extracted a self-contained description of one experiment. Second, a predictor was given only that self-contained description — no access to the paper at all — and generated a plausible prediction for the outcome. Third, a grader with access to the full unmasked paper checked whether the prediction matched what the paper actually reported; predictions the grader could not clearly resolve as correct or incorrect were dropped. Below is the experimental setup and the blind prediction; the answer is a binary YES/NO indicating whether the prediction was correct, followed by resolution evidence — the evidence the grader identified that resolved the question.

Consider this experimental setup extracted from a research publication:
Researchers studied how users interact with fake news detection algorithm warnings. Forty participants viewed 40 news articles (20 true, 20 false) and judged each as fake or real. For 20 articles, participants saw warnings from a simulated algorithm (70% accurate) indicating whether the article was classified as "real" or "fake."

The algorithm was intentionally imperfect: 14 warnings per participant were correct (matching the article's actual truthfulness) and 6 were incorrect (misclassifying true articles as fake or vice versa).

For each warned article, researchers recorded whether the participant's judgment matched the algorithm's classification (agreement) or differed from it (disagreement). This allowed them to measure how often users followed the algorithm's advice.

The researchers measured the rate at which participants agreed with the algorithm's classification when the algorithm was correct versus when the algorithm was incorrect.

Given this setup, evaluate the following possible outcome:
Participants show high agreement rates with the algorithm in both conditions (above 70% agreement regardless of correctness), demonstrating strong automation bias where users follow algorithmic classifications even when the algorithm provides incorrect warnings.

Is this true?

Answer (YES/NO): NO